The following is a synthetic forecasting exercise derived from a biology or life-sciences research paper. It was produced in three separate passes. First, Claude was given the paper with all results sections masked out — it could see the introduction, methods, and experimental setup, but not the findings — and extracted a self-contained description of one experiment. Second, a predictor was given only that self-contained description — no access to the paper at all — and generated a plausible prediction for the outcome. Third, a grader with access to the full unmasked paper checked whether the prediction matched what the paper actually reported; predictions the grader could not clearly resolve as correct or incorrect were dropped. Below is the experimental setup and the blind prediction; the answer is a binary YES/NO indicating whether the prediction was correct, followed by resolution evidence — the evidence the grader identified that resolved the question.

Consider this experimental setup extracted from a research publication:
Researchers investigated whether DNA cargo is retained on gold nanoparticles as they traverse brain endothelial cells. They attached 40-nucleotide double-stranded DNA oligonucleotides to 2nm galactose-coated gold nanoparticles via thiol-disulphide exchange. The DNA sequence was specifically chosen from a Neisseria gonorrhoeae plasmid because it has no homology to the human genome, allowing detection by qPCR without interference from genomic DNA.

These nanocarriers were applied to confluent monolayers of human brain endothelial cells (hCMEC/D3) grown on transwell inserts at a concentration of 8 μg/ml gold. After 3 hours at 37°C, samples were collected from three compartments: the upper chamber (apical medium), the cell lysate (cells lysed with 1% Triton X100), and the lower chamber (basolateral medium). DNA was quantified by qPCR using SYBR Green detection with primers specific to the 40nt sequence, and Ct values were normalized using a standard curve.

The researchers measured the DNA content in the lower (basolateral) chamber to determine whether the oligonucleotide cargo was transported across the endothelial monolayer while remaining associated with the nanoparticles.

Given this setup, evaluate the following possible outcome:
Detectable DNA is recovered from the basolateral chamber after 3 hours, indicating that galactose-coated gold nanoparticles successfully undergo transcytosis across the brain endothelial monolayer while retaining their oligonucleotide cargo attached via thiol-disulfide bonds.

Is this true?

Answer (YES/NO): YES